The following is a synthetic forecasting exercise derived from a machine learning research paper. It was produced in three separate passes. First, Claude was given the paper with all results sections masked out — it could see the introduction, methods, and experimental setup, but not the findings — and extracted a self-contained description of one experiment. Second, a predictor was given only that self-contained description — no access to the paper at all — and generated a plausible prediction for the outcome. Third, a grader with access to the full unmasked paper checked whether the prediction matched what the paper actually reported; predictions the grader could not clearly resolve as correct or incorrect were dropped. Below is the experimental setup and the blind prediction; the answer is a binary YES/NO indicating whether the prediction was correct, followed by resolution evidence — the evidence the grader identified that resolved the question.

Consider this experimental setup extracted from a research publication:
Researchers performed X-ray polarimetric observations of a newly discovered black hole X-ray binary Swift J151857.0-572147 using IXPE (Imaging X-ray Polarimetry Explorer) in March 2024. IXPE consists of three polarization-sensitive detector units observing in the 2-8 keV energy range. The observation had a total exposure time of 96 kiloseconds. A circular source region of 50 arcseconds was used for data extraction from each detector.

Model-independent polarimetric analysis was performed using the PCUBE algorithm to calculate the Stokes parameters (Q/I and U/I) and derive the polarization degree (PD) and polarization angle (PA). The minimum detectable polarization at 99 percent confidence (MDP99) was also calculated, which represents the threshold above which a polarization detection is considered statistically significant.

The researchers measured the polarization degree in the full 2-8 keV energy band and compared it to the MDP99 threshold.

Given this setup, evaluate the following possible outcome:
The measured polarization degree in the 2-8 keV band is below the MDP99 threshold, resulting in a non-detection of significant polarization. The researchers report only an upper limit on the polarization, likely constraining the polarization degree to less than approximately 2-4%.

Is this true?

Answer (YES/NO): NO